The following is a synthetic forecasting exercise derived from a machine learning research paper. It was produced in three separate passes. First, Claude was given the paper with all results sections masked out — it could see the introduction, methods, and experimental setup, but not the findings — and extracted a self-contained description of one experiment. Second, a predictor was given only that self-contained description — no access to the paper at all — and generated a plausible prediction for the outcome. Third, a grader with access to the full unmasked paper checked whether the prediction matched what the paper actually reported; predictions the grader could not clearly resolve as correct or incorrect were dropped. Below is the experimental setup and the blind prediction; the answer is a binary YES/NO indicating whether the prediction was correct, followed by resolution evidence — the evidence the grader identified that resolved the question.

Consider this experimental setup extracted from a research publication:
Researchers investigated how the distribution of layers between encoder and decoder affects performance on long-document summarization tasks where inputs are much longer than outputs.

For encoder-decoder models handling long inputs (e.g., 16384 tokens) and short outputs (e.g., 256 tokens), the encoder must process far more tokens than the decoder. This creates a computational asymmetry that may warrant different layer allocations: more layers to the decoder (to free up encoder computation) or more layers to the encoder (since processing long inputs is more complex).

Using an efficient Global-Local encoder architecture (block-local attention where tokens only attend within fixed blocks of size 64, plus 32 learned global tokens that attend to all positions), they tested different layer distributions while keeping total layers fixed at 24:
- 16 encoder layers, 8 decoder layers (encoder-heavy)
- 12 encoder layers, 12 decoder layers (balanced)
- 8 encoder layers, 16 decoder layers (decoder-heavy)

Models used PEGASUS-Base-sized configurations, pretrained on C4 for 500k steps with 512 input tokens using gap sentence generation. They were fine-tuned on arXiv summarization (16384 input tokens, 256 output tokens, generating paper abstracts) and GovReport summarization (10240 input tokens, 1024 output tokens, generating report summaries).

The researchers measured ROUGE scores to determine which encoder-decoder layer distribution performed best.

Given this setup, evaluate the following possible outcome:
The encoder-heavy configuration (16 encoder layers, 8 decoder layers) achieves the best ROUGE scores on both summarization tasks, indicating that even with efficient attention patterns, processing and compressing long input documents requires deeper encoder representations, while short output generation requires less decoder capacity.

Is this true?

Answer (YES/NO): NO